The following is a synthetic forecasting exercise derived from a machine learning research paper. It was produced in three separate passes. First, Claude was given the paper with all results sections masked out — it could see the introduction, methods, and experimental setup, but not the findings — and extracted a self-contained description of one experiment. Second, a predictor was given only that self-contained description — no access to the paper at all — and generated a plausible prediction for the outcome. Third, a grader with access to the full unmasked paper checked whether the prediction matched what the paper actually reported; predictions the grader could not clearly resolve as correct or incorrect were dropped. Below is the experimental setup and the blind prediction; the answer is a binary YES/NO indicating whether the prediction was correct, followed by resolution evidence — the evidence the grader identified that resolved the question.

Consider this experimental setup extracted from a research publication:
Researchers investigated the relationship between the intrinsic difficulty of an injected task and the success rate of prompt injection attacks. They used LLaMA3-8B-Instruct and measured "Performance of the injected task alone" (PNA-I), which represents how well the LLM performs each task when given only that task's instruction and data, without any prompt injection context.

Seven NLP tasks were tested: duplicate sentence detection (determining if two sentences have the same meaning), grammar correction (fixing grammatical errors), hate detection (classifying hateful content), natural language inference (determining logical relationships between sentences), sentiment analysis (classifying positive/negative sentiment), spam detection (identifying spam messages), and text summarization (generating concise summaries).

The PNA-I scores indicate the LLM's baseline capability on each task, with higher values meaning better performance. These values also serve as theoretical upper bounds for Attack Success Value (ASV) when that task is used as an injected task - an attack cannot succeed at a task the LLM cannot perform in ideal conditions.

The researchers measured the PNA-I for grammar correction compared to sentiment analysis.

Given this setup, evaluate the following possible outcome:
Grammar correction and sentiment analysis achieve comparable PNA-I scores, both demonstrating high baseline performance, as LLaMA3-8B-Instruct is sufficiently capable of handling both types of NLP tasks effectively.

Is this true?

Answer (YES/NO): NO